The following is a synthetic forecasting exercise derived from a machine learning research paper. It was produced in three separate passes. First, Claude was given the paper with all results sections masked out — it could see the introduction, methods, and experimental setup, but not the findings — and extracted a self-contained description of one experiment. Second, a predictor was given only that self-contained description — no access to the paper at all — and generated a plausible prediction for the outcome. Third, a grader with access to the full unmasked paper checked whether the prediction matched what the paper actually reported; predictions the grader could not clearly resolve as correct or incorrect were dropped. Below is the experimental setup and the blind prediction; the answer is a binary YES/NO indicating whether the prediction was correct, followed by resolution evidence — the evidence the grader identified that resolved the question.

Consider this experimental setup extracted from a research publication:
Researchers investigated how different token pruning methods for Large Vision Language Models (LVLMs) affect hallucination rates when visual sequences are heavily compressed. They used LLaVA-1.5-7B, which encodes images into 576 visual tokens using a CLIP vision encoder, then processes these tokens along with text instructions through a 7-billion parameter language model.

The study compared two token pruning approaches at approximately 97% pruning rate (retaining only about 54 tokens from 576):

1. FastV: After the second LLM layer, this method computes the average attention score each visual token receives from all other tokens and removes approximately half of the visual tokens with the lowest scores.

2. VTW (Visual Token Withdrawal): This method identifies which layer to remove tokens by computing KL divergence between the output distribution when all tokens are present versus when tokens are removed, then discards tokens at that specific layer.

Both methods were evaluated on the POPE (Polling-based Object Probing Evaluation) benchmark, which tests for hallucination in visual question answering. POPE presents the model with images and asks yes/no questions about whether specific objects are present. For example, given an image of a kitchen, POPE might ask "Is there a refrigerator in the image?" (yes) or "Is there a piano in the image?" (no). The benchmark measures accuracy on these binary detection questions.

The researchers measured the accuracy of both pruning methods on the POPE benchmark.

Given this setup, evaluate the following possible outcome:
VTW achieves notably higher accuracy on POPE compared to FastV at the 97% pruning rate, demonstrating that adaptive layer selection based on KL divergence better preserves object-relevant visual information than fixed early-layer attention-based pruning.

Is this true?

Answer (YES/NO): NO